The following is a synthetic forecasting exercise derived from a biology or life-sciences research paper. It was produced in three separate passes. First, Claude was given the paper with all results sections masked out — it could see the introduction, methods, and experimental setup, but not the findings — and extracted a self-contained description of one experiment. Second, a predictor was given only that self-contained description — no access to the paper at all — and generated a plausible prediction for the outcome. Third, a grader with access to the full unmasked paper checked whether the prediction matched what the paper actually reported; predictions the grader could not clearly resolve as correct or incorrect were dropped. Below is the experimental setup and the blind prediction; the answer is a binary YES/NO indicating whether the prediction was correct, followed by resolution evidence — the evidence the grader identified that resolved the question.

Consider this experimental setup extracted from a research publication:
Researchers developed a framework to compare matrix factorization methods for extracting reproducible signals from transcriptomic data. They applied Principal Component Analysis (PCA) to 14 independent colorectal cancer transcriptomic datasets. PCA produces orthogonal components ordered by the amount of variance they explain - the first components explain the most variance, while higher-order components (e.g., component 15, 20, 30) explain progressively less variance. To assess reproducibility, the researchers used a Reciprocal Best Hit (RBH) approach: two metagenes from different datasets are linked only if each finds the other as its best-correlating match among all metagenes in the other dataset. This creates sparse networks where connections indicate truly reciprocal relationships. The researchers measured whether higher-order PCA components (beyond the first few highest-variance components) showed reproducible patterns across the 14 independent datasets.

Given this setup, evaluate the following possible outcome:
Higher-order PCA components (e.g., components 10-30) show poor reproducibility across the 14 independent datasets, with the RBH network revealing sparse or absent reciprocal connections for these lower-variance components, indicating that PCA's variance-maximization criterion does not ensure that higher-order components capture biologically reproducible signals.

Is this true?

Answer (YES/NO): YES